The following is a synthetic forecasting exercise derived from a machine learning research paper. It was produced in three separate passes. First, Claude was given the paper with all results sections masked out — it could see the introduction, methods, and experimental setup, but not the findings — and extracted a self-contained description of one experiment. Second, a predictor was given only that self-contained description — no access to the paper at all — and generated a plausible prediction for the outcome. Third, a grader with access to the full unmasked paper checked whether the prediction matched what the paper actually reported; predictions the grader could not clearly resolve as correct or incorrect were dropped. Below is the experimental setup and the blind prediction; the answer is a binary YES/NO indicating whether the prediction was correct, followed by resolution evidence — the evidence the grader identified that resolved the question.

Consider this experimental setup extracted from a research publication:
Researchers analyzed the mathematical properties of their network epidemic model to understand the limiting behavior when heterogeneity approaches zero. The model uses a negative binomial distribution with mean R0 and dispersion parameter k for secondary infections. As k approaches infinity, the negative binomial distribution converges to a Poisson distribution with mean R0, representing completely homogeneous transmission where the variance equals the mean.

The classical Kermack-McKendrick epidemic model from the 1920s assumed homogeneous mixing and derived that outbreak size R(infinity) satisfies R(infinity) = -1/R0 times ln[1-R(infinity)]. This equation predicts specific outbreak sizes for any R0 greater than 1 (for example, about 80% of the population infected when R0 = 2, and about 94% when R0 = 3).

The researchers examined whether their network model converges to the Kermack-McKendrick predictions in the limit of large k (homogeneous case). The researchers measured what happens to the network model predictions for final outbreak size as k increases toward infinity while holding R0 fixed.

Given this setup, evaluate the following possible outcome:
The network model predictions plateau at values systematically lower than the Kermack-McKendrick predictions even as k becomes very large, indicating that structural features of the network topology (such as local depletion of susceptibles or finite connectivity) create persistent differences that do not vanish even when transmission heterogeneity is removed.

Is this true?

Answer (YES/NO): NO